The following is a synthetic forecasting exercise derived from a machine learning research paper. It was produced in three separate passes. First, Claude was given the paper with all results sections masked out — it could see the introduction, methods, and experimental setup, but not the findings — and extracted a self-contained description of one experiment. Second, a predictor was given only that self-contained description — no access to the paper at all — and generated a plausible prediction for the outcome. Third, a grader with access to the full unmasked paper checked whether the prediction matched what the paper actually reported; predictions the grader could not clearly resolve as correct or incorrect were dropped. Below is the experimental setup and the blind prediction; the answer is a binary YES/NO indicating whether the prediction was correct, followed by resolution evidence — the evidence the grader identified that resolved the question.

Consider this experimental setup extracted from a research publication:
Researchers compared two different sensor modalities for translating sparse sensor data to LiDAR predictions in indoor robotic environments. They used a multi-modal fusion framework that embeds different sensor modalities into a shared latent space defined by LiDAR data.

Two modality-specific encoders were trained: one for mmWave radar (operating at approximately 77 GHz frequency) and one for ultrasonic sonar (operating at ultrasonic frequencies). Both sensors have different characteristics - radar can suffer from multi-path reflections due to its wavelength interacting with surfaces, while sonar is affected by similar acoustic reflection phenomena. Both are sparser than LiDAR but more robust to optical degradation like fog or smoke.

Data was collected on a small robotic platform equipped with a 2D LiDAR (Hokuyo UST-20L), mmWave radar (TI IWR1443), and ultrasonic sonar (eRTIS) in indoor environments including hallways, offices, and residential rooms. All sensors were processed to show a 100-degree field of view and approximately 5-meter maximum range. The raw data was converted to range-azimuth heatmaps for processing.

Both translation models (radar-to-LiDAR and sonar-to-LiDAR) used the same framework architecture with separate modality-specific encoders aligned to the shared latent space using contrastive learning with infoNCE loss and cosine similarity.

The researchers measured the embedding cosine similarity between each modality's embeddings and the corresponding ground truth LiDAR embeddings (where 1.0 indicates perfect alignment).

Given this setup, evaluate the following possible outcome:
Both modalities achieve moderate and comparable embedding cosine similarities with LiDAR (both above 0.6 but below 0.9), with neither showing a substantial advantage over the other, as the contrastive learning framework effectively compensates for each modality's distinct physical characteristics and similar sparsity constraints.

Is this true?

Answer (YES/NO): NO